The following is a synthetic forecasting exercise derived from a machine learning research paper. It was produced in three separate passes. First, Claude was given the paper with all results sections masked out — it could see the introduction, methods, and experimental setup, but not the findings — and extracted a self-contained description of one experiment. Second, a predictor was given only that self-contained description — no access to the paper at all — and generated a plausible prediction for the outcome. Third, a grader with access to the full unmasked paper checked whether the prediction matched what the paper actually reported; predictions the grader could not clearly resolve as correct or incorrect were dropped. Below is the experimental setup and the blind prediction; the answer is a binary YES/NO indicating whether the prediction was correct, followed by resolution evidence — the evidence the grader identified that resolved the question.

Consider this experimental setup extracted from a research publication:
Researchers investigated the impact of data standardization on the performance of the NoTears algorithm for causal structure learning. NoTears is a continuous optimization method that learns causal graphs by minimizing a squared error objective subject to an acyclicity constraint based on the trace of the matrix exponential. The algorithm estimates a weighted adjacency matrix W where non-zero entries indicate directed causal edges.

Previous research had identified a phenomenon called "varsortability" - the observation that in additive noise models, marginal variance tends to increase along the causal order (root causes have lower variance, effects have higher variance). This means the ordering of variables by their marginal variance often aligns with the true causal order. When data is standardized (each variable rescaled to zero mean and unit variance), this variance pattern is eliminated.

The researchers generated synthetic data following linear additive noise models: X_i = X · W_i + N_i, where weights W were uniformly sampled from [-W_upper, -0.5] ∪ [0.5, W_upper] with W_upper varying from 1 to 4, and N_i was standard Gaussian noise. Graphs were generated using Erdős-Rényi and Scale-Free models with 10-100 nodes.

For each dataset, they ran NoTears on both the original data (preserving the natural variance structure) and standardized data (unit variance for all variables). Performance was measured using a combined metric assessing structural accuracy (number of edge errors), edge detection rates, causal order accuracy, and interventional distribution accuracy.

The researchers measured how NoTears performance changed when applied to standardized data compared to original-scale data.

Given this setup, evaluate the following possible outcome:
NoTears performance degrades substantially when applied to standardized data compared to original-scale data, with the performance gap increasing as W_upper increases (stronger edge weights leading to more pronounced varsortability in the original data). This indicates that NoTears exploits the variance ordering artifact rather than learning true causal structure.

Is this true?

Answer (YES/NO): NO